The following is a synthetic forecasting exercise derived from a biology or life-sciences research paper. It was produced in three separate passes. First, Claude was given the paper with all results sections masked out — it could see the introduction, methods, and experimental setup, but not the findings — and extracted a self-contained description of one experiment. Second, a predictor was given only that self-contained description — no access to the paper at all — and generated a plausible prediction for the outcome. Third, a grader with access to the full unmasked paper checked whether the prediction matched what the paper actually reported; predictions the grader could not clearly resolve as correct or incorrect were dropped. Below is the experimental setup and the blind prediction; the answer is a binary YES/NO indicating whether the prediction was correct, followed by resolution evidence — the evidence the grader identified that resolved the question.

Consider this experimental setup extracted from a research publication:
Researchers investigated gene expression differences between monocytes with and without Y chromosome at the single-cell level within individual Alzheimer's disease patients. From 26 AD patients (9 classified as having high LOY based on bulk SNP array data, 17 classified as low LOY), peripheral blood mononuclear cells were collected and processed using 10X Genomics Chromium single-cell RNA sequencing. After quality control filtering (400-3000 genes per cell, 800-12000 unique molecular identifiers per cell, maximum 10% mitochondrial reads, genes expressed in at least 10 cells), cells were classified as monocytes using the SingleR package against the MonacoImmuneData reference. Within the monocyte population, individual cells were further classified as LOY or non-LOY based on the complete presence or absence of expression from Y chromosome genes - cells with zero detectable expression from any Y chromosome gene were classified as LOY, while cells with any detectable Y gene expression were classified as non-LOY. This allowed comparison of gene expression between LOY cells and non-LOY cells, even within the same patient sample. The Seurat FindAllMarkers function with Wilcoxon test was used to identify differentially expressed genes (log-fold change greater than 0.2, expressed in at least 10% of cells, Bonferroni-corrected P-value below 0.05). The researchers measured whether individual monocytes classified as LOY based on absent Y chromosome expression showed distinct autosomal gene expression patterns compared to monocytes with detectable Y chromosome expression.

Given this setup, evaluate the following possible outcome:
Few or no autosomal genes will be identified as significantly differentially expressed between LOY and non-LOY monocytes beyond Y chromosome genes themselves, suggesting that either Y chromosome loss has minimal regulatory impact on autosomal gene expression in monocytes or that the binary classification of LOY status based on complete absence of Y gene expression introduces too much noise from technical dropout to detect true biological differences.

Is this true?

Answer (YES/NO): NO